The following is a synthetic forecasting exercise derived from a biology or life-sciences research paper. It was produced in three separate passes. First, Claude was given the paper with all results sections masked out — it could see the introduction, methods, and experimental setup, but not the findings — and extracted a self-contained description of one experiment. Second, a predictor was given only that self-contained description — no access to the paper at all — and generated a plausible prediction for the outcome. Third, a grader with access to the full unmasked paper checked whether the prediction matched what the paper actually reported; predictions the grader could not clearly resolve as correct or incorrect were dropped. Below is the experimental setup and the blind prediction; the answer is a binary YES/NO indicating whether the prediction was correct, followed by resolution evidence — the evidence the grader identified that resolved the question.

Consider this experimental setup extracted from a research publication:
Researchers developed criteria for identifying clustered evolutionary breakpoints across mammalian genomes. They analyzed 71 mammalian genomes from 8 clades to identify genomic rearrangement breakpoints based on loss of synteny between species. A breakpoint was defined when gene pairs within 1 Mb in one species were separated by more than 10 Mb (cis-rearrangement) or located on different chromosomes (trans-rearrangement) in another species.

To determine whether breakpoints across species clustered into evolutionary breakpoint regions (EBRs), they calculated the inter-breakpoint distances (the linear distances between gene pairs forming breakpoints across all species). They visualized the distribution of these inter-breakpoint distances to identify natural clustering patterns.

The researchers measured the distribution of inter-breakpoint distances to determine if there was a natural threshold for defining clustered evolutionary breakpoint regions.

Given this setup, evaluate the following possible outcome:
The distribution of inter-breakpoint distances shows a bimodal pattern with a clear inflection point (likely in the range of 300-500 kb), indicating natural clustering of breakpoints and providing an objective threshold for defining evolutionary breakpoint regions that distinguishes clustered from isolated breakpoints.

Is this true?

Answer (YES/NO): NO